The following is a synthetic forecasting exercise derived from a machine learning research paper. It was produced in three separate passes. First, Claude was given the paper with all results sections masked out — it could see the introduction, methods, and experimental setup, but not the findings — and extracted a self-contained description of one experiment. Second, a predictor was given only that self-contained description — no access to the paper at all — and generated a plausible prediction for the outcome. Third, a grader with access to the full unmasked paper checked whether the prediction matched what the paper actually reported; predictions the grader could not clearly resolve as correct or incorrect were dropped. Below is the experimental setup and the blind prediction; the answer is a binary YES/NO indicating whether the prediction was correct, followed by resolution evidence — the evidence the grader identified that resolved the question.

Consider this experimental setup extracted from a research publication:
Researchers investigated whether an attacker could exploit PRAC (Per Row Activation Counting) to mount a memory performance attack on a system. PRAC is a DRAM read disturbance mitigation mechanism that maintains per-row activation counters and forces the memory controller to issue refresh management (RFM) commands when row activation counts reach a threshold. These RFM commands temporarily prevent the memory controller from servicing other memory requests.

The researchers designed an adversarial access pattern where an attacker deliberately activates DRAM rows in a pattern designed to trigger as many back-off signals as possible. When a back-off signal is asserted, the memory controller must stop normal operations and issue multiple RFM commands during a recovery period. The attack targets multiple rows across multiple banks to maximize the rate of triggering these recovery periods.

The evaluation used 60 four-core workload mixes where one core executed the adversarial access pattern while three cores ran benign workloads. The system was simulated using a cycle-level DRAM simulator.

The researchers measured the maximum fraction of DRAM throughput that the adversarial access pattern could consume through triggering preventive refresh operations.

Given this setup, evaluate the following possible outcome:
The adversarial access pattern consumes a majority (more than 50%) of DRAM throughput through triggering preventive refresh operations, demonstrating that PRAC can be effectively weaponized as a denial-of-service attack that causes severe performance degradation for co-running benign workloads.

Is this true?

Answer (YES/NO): YES